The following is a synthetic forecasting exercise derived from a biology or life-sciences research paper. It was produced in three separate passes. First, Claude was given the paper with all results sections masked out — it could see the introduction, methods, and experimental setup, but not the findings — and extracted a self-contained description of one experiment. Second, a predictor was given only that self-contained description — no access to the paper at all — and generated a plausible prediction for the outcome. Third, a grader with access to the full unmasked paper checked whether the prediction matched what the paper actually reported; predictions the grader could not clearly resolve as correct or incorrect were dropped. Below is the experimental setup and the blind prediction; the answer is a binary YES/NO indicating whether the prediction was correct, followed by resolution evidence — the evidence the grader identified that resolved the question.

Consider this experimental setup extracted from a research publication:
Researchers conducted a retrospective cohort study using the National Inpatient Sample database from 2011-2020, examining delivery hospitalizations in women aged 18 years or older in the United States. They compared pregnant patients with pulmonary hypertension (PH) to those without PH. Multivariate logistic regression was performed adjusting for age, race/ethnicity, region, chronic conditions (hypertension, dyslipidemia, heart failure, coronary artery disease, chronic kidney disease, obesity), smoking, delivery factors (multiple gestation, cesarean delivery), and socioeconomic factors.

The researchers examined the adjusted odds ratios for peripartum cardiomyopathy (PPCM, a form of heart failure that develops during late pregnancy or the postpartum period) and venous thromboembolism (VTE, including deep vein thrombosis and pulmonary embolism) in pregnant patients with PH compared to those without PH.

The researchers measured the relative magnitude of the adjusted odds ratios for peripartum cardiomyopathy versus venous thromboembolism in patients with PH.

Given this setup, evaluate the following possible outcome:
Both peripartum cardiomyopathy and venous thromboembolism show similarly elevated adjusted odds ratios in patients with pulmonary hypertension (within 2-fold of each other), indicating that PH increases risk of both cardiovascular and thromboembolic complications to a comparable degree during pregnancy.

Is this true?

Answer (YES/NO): YES